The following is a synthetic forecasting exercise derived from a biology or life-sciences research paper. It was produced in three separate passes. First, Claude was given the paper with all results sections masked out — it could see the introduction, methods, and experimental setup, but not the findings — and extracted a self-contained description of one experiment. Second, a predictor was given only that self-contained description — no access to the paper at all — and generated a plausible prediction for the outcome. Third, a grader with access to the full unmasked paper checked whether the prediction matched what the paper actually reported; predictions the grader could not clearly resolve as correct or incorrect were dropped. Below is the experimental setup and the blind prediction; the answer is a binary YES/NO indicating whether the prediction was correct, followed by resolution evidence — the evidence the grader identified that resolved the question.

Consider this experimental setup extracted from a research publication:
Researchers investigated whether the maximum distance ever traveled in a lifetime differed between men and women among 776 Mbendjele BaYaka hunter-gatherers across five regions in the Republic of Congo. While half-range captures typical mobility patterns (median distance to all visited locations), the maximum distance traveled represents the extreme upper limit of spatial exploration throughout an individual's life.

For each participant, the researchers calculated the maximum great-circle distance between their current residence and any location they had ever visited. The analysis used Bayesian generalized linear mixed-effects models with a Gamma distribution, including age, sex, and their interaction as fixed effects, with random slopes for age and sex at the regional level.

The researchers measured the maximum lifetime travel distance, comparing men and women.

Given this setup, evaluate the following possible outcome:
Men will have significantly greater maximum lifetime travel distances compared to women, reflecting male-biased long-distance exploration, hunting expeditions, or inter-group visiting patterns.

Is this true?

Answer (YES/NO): YES